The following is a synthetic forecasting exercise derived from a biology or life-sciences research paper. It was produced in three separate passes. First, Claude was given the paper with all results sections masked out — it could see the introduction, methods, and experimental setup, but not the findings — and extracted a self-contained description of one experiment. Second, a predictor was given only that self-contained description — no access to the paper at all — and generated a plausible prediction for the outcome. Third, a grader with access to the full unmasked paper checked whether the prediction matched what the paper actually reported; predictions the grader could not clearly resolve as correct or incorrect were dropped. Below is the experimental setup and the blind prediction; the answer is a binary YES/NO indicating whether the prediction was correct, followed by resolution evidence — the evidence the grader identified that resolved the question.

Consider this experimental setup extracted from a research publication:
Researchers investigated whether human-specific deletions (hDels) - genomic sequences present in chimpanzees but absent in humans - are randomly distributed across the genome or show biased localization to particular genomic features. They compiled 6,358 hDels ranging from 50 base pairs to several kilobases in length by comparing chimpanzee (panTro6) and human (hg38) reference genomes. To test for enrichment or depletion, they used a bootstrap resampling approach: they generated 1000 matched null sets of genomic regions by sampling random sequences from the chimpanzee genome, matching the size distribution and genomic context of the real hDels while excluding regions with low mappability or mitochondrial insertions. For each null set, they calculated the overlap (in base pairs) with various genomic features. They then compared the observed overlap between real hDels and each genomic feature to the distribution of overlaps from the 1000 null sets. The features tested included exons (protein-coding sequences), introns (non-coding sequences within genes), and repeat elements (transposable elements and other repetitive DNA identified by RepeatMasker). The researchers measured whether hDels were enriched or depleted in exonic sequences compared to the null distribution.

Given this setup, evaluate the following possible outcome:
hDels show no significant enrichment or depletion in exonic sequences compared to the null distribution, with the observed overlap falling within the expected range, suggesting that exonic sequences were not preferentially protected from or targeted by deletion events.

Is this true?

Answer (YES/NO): NO